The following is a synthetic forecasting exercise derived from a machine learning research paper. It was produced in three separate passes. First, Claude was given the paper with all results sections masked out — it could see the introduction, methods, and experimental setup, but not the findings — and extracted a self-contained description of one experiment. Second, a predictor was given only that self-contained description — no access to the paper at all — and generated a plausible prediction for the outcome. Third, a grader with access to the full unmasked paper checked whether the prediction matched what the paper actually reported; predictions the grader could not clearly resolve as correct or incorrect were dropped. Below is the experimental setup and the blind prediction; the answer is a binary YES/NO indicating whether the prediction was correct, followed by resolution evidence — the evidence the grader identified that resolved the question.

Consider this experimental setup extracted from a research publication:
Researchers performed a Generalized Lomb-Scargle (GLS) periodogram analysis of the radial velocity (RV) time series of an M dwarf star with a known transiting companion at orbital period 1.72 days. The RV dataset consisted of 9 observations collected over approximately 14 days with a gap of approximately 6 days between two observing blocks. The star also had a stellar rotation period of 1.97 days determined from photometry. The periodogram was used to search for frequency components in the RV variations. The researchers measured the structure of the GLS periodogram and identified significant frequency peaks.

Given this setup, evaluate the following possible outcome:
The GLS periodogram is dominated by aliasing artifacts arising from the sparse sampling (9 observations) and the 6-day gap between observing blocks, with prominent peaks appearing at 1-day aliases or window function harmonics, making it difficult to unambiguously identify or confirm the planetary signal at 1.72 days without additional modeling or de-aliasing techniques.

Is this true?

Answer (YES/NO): NO